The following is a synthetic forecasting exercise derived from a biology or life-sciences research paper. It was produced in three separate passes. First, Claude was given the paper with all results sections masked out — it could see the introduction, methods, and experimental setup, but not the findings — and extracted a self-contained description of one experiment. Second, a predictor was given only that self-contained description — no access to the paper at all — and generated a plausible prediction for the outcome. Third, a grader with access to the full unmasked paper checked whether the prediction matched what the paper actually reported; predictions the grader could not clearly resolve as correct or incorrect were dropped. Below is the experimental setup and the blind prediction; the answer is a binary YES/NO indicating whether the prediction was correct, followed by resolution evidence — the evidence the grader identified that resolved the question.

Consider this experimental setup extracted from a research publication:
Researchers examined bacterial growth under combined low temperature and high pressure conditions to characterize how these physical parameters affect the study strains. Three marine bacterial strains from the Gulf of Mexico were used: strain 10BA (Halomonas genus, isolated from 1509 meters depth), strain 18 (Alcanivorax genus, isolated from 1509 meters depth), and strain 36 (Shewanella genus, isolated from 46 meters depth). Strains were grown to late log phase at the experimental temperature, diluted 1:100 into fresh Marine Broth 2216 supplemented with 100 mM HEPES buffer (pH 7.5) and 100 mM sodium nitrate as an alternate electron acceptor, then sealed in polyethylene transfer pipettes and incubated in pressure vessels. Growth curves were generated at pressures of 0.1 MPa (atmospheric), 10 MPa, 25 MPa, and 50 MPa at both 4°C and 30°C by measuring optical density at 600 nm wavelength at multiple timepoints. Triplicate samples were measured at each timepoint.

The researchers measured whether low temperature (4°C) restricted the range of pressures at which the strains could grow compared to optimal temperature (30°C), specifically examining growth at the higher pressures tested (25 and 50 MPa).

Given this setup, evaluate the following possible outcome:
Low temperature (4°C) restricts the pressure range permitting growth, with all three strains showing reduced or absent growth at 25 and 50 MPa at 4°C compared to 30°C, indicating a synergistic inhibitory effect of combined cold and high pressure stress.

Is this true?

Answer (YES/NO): NO